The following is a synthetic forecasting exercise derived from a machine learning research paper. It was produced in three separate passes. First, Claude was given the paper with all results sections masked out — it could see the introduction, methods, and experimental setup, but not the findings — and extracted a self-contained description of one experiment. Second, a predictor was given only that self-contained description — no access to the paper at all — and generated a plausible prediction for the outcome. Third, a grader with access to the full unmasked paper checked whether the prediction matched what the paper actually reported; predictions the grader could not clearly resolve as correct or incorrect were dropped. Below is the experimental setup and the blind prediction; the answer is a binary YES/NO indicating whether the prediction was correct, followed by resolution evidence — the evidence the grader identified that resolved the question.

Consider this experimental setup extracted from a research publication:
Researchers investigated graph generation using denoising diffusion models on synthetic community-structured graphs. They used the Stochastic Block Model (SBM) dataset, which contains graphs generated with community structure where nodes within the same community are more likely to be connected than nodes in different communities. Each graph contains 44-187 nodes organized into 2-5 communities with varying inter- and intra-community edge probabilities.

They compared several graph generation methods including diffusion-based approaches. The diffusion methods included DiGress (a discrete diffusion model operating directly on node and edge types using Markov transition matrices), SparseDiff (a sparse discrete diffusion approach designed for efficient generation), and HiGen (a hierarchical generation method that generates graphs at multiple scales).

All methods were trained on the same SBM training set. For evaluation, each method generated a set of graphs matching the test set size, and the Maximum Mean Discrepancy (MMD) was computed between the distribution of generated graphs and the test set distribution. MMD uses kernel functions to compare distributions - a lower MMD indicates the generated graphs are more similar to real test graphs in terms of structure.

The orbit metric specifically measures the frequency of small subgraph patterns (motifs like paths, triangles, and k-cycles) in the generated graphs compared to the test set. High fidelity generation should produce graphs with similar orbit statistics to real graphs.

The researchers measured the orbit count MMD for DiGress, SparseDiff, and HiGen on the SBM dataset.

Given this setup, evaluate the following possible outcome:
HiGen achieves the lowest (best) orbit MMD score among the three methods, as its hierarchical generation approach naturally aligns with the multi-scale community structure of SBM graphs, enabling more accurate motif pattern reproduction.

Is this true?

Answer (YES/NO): NO